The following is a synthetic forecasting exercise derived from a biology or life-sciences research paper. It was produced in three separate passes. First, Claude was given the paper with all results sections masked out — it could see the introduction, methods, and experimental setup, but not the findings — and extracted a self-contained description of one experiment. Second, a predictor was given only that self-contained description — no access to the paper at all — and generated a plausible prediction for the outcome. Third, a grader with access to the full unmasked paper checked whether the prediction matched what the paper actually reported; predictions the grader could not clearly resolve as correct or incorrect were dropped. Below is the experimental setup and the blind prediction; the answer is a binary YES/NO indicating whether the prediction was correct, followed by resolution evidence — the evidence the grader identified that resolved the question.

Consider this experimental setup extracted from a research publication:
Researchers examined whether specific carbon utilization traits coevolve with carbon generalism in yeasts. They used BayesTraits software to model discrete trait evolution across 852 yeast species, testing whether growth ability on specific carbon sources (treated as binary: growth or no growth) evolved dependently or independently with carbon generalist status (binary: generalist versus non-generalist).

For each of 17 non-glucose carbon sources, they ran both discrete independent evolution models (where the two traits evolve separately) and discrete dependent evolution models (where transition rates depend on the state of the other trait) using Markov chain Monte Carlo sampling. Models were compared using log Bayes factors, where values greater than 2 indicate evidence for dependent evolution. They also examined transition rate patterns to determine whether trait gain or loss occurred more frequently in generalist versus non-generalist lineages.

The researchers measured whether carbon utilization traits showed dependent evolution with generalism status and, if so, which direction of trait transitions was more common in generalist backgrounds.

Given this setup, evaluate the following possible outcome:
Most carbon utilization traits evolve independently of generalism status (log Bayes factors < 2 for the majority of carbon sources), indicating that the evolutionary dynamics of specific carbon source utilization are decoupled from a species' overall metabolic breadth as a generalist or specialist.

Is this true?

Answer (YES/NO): NO